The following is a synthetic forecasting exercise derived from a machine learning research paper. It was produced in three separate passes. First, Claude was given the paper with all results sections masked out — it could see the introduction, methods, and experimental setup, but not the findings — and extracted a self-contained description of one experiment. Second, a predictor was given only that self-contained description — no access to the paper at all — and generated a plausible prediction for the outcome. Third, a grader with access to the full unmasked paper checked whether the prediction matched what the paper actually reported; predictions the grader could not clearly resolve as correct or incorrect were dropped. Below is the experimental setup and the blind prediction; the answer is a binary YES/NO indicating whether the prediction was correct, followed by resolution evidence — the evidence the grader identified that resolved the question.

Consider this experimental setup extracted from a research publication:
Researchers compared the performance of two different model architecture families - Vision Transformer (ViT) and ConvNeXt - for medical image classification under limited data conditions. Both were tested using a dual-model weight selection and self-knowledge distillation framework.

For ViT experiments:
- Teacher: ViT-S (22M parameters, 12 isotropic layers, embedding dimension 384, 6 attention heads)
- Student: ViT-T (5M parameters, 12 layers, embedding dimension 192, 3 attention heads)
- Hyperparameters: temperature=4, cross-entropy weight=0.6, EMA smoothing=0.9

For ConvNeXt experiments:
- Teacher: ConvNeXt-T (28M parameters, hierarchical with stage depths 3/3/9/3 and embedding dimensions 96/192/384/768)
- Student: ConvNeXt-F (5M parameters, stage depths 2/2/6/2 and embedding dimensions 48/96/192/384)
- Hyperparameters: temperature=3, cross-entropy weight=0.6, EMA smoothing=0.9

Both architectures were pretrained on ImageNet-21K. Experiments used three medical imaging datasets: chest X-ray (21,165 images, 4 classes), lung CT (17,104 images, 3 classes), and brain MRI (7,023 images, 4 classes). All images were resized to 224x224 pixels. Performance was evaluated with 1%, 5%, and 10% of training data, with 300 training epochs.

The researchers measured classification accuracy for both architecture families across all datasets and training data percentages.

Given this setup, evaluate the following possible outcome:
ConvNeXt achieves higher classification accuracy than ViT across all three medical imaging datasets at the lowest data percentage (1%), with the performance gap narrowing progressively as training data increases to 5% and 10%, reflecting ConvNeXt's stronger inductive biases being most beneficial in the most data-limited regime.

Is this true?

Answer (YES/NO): NO